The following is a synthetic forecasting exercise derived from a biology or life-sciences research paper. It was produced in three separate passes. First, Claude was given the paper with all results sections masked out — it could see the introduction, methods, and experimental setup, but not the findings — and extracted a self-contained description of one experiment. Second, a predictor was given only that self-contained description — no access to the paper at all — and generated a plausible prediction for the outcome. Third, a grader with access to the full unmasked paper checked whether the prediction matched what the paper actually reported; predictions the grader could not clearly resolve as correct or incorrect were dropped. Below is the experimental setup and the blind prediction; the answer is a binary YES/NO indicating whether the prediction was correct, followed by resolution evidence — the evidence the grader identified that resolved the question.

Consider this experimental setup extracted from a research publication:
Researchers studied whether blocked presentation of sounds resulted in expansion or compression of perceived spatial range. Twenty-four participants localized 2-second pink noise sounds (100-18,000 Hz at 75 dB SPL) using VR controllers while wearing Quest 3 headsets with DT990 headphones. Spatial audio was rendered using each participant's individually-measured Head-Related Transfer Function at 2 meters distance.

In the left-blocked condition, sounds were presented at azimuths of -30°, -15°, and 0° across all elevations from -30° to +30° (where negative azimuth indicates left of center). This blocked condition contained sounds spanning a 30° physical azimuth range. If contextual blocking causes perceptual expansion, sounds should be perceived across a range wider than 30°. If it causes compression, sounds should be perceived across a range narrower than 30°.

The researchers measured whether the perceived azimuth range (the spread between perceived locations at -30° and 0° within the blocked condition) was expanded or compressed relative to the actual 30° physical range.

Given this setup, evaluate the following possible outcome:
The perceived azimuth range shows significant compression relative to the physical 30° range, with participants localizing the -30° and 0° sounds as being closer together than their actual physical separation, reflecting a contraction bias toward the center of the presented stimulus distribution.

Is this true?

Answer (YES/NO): NO